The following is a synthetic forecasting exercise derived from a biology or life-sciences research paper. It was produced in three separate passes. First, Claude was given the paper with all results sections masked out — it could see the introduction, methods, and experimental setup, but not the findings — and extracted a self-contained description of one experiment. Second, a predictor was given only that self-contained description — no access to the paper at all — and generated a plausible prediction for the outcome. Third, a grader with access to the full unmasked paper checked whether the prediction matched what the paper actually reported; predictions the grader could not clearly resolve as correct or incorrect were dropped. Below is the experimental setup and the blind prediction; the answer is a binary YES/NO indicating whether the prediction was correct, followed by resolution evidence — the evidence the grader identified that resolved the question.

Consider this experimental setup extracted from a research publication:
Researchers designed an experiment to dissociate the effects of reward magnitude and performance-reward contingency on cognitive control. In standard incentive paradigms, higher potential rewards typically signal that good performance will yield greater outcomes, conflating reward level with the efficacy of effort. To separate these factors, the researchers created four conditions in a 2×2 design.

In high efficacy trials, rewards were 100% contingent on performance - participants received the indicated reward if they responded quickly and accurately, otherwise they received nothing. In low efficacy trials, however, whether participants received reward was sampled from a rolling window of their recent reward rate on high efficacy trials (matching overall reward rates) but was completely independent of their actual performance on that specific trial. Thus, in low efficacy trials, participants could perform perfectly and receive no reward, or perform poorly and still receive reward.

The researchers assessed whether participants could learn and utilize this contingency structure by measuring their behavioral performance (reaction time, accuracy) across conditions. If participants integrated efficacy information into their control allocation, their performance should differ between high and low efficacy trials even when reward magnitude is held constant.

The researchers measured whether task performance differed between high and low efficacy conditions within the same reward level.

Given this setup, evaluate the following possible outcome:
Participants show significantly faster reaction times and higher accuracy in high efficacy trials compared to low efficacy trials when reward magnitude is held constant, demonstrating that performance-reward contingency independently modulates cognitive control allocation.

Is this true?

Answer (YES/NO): YES